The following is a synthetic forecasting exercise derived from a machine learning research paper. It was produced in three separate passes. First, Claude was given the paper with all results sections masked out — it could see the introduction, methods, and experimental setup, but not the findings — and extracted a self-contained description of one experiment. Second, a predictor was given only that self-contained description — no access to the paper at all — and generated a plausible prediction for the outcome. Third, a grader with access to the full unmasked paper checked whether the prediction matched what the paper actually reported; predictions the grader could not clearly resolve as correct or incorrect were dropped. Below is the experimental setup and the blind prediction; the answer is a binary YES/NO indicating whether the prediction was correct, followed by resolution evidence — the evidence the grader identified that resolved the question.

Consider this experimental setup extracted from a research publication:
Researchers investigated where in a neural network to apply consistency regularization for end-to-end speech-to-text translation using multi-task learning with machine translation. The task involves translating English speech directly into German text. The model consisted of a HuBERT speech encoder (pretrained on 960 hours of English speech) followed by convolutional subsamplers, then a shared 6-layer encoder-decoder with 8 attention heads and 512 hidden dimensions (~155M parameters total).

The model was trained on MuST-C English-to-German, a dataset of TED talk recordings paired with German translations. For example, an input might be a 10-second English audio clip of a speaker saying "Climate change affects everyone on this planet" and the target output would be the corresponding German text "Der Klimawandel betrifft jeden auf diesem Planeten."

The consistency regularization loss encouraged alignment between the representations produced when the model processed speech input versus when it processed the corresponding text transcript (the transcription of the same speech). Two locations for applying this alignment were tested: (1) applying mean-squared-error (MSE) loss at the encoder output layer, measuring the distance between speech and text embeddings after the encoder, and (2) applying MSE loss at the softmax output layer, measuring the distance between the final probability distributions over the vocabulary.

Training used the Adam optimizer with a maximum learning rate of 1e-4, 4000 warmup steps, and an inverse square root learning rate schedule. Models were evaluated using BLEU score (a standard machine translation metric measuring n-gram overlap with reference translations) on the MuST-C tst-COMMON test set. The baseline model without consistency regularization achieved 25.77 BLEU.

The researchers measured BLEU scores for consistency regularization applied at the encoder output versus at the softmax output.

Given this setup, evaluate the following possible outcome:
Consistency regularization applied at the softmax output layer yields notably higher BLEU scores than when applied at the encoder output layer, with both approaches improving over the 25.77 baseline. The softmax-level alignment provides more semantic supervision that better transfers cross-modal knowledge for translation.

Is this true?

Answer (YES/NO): YES